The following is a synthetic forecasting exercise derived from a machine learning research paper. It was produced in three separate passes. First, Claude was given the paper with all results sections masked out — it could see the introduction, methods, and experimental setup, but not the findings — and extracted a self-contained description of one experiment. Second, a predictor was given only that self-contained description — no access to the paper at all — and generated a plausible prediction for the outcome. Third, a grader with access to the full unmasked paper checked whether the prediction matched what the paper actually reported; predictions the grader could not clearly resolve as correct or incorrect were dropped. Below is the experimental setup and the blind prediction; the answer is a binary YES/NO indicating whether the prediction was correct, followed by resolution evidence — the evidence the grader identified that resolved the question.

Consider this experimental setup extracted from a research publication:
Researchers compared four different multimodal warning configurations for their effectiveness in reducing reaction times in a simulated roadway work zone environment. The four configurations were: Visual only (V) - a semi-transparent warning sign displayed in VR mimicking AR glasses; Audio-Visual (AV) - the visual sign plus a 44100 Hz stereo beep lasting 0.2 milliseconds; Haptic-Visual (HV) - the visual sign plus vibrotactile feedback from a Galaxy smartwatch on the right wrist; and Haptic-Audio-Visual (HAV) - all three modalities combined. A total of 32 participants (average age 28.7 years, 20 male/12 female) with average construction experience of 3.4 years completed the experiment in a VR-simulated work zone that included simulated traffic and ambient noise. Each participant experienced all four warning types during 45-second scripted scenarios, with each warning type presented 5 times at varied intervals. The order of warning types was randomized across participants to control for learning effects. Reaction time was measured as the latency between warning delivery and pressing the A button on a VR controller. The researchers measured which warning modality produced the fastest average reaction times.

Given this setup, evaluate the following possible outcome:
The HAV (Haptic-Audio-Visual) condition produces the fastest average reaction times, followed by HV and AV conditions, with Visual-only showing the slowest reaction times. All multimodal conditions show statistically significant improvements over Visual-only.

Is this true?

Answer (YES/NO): NO